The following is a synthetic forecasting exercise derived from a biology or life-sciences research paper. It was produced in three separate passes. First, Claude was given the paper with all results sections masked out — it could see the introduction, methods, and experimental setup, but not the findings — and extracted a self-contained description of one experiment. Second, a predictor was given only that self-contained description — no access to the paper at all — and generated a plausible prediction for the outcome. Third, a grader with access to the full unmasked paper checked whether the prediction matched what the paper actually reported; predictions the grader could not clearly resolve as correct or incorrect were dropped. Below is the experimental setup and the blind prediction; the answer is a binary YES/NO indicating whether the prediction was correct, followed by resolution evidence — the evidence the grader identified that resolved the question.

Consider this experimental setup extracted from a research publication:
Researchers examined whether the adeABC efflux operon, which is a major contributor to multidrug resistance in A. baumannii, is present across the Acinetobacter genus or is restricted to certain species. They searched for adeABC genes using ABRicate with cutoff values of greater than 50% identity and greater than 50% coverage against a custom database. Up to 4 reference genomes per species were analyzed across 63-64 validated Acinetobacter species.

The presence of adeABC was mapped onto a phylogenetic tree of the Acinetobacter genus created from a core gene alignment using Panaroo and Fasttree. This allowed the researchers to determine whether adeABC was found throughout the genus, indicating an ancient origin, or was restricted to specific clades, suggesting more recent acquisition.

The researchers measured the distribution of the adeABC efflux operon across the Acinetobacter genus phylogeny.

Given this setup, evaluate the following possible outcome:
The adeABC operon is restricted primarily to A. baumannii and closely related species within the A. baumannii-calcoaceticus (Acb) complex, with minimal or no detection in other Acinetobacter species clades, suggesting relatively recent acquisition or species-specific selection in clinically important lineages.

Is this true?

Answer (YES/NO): YES